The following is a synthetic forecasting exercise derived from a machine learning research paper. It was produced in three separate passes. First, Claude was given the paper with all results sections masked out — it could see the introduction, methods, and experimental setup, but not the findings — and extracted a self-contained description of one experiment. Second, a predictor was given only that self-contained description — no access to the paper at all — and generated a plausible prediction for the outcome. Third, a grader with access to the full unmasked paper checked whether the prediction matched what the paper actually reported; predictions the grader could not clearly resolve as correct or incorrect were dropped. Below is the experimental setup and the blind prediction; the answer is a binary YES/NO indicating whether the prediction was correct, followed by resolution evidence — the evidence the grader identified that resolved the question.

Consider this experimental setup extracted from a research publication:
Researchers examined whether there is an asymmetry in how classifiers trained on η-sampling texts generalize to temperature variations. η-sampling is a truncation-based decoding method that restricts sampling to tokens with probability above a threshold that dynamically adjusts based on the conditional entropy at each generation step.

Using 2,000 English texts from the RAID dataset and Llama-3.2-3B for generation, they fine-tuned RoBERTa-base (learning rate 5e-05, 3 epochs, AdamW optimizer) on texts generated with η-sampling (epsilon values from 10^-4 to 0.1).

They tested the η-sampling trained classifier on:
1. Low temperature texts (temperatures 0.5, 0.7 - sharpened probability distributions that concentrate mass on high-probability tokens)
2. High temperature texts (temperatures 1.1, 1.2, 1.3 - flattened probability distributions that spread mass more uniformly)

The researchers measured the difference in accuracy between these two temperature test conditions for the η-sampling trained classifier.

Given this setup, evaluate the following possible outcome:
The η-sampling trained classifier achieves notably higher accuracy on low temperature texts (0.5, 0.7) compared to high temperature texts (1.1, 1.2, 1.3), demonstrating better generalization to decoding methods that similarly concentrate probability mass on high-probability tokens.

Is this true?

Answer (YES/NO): YES